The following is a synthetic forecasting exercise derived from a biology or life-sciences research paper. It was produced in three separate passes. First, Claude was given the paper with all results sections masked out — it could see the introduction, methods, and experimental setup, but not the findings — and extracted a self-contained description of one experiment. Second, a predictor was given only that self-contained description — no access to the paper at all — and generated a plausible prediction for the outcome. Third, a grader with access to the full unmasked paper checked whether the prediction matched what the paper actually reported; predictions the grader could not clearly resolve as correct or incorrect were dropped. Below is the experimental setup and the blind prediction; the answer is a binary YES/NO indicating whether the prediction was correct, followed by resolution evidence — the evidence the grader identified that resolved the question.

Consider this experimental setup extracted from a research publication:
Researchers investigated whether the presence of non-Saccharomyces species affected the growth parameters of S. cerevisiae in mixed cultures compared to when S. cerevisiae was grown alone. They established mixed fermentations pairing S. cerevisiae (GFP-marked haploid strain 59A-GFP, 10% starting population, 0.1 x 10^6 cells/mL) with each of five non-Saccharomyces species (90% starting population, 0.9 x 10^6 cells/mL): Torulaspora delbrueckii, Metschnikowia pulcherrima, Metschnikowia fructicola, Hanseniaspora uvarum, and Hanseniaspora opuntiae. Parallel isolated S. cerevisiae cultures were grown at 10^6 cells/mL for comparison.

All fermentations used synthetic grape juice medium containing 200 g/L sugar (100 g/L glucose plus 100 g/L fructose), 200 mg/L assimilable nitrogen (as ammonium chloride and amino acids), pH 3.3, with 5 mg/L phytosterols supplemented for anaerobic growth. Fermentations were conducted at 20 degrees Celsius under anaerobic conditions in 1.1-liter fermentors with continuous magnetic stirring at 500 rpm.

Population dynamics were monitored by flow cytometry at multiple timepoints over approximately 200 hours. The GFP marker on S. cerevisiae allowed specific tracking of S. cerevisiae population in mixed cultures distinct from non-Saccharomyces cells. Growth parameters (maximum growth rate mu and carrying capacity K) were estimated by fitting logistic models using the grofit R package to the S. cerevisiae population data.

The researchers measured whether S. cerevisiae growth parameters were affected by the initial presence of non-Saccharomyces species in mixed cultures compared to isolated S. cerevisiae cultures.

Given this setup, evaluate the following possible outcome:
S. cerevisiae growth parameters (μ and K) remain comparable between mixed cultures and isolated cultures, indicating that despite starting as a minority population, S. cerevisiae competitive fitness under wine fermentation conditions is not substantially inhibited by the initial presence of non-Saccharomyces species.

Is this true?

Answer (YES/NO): YES